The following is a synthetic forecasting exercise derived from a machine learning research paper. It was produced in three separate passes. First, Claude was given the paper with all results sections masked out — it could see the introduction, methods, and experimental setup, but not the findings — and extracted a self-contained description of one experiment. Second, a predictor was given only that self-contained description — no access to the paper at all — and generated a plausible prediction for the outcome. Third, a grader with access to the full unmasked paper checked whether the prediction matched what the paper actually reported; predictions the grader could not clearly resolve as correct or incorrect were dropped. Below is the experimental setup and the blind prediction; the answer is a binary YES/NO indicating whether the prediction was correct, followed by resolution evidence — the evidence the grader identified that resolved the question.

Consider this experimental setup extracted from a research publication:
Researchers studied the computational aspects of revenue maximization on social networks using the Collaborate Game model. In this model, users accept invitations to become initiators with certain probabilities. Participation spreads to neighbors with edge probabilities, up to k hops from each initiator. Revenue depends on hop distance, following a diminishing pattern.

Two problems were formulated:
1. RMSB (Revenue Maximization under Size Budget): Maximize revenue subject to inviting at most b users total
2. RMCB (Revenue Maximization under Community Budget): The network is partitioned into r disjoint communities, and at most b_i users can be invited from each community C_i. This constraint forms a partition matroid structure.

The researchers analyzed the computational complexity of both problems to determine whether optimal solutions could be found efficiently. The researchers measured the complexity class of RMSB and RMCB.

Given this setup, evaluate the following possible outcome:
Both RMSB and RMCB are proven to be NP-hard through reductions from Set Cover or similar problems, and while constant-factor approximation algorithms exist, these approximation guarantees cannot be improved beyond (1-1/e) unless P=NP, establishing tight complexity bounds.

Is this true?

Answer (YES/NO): NO